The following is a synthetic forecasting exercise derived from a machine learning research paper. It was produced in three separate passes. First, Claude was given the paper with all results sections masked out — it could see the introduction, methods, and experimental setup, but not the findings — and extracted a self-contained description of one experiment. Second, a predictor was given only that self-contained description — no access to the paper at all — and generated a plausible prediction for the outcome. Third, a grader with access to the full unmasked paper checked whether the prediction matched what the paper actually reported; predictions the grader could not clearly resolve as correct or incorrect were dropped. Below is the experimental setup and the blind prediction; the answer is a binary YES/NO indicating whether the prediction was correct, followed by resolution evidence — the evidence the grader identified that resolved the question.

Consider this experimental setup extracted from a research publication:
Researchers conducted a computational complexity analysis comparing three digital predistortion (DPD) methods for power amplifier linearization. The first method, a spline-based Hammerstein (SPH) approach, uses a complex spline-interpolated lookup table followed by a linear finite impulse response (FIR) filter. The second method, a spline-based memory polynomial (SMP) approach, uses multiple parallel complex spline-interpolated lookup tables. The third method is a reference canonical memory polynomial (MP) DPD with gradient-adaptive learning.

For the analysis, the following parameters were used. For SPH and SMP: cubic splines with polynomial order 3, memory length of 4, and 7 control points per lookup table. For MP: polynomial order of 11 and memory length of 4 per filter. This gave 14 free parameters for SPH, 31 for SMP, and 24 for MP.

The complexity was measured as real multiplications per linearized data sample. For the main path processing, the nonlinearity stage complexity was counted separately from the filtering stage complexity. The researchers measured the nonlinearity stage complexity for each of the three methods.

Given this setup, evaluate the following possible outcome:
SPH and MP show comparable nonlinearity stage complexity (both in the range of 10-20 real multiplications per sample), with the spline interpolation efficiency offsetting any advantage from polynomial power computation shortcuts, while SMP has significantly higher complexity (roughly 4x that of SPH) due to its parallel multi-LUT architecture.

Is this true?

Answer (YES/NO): NO